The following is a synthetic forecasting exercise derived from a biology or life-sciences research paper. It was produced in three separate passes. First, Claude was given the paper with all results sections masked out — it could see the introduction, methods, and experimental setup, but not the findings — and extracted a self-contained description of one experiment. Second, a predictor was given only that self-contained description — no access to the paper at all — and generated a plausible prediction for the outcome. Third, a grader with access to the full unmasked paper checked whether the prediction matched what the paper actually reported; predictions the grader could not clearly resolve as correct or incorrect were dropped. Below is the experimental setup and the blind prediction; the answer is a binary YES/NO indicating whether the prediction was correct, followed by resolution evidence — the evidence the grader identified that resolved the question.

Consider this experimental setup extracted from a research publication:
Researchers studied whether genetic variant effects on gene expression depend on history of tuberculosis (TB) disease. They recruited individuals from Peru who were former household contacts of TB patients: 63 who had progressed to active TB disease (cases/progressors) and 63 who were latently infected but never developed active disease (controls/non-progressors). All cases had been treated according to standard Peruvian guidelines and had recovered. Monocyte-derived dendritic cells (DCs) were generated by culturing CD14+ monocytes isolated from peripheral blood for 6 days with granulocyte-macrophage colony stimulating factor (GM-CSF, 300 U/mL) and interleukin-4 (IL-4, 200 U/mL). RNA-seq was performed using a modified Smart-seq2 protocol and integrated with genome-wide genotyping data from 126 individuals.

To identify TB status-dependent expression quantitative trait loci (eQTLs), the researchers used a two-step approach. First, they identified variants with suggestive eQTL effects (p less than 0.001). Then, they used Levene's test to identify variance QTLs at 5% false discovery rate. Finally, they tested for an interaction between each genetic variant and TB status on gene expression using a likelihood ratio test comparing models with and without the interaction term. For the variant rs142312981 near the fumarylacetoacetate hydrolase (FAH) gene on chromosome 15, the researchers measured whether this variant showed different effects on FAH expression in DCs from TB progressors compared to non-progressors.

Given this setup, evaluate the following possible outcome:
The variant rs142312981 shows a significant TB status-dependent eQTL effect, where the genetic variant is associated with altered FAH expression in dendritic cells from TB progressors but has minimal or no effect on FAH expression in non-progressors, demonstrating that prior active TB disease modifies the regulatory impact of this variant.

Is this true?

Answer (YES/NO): YES